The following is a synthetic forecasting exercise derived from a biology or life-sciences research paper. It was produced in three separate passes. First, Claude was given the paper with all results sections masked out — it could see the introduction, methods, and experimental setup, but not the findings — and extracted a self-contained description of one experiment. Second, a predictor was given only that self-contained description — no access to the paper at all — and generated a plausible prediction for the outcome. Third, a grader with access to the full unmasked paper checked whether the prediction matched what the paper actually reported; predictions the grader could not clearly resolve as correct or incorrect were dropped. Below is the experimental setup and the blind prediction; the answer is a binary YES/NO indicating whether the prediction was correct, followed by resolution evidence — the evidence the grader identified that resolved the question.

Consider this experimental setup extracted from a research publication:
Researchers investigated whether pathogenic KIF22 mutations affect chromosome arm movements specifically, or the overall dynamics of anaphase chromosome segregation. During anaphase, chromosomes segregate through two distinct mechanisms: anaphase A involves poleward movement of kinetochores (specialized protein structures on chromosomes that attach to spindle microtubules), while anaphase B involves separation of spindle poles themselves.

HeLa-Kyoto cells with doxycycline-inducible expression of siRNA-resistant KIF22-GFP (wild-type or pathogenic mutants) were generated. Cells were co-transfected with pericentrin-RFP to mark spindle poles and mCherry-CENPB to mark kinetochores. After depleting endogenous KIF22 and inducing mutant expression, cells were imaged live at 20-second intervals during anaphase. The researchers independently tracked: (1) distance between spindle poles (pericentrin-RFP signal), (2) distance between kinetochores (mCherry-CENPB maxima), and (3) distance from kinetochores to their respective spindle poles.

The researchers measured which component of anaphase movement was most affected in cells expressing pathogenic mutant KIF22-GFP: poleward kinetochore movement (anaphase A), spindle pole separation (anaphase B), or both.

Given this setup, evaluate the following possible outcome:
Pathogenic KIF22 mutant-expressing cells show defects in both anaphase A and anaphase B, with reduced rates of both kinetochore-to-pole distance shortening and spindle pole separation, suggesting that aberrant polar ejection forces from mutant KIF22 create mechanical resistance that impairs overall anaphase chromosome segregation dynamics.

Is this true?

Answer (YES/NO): NO